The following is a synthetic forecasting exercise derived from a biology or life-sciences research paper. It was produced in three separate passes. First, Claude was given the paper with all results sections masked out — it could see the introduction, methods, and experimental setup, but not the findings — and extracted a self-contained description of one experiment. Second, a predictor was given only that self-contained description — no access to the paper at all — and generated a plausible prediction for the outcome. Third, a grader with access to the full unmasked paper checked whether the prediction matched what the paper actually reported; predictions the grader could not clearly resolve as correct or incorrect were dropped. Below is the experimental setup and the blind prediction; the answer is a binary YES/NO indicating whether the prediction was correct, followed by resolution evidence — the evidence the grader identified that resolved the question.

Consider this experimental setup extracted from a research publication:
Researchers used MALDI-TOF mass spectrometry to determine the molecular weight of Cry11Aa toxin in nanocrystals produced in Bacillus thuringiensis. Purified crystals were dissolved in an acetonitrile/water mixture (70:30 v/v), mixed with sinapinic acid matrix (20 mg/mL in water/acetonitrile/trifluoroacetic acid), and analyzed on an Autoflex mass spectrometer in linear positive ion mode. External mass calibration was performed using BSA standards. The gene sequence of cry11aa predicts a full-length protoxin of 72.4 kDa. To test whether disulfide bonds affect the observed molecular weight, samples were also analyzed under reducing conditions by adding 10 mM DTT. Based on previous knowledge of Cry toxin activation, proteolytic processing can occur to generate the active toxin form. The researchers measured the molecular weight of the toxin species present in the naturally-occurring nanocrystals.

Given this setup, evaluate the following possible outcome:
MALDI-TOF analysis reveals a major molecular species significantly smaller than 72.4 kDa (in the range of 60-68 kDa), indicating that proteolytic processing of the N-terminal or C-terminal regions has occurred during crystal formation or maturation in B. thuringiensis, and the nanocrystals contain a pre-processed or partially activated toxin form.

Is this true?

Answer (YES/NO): NO